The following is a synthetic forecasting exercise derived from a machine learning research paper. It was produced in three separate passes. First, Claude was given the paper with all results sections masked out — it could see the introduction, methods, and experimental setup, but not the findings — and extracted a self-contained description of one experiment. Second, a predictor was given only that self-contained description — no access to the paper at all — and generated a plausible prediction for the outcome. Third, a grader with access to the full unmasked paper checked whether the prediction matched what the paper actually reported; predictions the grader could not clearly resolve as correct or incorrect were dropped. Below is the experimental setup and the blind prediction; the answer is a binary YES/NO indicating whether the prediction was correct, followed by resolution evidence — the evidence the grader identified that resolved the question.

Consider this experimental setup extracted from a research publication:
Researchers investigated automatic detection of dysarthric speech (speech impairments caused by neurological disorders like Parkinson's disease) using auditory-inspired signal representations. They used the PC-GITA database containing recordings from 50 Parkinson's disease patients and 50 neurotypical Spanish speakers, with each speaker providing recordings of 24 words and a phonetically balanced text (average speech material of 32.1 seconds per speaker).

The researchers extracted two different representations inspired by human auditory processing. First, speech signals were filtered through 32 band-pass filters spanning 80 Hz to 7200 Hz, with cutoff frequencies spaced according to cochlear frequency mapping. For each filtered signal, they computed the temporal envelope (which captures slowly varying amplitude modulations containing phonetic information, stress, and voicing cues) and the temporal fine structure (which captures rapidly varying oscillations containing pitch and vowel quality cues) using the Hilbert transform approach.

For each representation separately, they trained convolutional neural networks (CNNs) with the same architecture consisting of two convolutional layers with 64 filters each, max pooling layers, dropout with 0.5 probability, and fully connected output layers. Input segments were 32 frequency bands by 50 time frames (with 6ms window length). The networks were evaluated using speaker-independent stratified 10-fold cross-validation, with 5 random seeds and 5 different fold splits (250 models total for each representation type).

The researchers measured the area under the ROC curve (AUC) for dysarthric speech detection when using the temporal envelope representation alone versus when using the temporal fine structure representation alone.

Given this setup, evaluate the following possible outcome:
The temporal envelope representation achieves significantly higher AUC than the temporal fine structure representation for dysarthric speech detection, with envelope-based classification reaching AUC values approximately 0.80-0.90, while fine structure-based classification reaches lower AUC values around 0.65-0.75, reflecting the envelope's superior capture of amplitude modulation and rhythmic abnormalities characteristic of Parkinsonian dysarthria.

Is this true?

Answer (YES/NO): YES